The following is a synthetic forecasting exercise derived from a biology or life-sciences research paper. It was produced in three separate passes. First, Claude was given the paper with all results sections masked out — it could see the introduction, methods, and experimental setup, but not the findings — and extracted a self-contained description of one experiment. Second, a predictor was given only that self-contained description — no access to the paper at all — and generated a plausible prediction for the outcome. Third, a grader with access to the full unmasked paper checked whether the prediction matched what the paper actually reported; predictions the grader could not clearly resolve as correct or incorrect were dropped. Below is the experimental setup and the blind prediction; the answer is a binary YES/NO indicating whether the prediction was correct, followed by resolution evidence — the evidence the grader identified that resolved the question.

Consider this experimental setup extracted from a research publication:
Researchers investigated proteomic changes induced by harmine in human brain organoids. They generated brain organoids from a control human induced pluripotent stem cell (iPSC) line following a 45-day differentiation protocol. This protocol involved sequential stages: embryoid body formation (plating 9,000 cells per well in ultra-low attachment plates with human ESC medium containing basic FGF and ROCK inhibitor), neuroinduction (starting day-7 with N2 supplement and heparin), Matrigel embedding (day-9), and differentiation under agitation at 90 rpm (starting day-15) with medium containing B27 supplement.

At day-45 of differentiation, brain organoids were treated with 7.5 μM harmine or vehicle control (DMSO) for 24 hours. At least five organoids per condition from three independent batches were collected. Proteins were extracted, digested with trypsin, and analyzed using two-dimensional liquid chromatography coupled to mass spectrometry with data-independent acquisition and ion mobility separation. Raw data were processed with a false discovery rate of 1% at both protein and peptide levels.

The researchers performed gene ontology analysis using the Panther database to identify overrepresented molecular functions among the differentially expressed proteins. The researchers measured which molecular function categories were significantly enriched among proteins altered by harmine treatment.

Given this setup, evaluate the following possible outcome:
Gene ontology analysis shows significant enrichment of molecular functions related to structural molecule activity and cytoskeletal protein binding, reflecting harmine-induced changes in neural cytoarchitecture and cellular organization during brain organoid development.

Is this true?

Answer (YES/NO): NO